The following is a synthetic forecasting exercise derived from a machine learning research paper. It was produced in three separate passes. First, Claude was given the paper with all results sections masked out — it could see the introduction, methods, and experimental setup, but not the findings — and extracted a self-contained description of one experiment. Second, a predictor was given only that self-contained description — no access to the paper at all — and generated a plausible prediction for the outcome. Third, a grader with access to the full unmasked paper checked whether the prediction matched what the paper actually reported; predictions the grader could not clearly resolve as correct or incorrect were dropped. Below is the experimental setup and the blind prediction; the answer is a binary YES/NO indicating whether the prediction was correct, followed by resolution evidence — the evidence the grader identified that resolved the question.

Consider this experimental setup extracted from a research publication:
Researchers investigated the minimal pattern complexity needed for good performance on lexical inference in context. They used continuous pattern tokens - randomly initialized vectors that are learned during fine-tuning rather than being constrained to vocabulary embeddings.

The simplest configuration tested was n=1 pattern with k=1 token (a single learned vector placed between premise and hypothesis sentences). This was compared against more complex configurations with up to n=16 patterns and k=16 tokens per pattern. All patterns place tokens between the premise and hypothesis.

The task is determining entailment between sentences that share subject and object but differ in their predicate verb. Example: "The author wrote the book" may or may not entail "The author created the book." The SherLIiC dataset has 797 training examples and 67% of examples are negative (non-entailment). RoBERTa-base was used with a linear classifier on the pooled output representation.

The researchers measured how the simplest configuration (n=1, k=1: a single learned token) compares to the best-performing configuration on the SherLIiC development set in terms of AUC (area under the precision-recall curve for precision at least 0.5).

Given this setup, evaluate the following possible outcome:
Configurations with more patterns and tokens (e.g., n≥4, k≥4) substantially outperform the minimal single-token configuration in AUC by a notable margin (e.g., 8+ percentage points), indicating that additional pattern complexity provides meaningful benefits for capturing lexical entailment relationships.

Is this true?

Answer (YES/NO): NO